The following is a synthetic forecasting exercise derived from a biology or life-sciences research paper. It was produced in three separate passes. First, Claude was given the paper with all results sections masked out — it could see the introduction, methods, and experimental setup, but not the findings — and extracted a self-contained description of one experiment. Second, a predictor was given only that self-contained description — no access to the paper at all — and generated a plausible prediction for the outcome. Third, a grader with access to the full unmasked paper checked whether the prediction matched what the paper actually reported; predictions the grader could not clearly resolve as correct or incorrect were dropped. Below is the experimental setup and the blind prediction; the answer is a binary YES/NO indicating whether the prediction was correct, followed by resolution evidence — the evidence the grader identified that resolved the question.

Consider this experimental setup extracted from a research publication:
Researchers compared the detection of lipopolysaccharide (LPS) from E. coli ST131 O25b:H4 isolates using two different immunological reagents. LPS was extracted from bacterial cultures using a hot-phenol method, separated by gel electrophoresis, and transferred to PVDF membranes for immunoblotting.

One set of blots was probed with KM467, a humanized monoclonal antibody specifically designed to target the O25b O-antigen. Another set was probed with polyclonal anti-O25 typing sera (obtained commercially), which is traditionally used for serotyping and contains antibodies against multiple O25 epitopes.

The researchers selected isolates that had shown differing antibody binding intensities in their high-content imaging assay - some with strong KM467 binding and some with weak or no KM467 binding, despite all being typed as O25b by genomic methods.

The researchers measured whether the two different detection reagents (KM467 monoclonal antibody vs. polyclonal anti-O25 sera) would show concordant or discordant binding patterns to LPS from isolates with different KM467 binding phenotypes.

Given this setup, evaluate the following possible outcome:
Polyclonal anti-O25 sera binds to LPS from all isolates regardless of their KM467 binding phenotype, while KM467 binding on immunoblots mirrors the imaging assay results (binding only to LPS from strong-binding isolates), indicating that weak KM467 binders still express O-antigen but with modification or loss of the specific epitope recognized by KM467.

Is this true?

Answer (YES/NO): NO